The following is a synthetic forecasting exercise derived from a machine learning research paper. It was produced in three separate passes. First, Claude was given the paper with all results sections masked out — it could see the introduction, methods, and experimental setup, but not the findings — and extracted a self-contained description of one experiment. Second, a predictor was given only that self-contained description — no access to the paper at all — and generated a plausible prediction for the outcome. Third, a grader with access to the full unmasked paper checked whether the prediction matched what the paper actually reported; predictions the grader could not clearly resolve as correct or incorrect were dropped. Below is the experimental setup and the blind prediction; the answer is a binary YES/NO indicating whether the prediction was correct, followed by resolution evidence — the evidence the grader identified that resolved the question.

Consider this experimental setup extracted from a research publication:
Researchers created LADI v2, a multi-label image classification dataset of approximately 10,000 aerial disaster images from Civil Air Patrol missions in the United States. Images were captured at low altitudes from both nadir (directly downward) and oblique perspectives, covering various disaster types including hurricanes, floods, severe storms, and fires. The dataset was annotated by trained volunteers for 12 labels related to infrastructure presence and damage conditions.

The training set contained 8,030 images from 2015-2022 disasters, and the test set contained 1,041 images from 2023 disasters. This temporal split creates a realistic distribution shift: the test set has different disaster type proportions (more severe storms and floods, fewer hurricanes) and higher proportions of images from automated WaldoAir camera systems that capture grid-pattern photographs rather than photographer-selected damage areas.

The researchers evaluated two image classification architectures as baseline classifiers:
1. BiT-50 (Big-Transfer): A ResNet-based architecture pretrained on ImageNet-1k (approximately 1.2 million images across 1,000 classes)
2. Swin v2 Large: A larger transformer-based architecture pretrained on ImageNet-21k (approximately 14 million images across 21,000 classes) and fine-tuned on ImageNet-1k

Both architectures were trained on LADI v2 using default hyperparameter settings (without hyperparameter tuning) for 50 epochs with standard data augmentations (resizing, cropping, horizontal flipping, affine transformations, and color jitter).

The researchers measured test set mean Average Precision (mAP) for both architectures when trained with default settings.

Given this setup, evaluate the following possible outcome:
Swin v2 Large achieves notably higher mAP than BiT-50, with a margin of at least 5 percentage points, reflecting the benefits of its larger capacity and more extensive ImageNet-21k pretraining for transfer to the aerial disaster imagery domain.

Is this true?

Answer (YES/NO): NO